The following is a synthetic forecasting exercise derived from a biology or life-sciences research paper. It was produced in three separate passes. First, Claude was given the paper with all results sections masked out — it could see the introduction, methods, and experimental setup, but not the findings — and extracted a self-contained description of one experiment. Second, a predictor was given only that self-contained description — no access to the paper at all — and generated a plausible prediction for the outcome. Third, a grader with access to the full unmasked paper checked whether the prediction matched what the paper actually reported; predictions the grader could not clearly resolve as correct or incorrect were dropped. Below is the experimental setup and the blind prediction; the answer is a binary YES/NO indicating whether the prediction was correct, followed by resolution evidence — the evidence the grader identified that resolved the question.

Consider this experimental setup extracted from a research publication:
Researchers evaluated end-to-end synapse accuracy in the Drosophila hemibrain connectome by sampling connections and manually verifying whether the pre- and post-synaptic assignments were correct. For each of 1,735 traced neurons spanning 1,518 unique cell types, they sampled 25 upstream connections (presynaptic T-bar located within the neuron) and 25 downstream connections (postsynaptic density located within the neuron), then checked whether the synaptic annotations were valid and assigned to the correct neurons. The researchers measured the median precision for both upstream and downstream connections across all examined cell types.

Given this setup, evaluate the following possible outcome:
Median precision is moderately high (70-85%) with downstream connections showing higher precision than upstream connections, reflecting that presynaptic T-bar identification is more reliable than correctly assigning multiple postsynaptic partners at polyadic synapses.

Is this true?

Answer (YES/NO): NO